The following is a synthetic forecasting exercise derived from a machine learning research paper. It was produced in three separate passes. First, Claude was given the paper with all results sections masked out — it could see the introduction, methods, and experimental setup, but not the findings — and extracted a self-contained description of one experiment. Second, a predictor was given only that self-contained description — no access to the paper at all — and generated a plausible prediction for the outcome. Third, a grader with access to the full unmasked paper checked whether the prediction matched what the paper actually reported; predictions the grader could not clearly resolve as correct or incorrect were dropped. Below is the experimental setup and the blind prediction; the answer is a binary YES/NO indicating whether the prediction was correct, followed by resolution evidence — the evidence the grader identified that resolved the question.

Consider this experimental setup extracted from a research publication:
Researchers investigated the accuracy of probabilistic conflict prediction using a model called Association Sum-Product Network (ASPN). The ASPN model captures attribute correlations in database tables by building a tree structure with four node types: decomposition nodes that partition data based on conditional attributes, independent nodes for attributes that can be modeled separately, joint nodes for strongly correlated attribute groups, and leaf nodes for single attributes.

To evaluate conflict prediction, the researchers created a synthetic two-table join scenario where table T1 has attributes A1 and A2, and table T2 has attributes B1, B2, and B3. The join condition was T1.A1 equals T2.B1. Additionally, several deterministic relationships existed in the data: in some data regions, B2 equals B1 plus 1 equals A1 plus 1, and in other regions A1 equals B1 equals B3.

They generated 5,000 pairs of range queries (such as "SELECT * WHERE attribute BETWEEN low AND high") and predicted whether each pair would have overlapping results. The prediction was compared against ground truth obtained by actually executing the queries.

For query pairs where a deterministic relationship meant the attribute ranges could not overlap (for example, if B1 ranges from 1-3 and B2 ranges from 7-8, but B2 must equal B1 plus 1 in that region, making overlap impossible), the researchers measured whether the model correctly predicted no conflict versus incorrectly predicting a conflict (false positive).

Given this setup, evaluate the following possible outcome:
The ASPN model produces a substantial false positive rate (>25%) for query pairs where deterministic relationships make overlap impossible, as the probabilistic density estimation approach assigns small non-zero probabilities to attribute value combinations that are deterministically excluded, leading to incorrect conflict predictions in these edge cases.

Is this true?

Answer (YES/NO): NO